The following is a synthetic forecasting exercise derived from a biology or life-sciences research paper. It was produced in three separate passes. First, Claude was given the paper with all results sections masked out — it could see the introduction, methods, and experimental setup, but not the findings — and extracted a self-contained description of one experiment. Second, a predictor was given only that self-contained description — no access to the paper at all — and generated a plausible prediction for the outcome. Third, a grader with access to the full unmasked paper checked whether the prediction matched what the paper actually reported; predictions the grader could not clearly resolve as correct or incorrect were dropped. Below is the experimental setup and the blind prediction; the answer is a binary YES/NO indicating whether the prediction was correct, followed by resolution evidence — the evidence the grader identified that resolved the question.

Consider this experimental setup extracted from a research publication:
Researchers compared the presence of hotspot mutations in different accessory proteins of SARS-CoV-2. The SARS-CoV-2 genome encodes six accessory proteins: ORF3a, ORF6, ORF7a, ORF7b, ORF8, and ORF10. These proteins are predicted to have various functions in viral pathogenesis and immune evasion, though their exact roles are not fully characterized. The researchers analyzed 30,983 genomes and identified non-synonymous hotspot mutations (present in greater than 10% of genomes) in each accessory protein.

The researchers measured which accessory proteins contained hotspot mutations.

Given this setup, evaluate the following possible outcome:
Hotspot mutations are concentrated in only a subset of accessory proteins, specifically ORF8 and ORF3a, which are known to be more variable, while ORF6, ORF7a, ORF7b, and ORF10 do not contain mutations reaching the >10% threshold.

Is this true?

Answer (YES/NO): YES